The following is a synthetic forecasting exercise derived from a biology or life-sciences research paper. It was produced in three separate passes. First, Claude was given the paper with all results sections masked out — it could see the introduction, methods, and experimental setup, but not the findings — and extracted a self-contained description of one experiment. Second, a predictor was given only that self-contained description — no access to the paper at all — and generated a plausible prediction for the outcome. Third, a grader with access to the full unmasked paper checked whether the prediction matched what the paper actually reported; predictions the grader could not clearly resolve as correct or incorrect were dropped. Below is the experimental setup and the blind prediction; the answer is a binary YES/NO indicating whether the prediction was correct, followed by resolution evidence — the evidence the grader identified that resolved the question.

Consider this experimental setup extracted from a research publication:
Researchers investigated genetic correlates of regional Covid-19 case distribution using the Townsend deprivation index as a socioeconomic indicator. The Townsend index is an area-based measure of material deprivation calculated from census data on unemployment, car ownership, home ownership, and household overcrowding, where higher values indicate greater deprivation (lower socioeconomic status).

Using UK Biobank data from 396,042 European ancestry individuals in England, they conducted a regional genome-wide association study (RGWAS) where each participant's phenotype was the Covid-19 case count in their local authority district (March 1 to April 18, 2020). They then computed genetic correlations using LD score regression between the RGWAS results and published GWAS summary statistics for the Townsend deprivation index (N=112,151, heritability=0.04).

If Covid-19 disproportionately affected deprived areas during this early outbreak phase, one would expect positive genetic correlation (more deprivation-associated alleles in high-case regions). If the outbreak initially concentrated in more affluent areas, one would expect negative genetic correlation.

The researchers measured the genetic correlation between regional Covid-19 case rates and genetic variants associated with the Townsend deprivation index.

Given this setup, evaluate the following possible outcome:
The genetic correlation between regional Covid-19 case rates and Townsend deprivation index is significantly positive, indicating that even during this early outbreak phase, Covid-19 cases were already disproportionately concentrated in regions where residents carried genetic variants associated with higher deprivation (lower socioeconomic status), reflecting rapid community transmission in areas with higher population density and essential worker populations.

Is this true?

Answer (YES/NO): NO